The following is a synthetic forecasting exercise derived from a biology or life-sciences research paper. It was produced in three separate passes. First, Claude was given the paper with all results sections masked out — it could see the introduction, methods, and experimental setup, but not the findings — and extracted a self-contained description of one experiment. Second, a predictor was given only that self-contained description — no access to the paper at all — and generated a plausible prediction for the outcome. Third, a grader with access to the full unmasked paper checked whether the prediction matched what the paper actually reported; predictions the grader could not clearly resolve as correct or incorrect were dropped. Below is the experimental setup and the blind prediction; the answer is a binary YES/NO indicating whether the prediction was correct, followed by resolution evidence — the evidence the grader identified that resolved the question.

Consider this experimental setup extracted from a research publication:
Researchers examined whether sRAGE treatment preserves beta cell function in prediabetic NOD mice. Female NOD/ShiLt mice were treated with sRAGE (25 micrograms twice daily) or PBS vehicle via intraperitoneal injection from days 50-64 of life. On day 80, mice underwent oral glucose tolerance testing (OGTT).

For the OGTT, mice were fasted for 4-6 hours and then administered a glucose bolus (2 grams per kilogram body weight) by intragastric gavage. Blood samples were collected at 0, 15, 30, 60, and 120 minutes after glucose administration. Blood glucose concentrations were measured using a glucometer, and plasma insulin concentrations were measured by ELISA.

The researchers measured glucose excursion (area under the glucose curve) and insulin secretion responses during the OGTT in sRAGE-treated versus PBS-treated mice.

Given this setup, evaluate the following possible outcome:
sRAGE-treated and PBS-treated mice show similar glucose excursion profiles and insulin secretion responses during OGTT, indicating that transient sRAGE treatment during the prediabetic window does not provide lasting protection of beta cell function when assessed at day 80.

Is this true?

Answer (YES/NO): NO